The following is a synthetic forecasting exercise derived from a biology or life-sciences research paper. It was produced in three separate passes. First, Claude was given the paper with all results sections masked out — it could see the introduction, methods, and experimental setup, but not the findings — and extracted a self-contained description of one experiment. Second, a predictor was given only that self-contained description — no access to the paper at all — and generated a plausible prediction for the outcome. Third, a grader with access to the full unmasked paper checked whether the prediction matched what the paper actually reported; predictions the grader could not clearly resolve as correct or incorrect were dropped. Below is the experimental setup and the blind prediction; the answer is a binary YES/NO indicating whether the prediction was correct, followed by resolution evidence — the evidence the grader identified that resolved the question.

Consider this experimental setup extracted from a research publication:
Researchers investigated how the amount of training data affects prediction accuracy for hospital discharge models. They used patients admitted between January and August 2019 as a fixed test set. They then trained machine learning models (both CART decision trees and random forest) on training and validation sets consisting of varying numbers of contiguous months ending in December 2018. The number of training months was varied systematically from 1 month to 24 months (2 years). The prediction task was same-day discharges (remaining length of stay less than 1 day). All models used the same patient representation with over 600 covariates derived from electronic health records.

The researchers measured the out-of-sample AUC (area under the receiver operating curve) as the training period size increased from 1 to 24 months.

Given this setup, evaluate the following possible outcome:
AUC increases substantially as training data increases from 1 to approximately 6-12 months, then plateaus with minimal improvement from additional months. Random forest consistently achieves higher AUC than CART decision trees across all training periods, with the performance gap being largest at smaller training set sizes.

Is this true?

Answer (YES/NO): NO